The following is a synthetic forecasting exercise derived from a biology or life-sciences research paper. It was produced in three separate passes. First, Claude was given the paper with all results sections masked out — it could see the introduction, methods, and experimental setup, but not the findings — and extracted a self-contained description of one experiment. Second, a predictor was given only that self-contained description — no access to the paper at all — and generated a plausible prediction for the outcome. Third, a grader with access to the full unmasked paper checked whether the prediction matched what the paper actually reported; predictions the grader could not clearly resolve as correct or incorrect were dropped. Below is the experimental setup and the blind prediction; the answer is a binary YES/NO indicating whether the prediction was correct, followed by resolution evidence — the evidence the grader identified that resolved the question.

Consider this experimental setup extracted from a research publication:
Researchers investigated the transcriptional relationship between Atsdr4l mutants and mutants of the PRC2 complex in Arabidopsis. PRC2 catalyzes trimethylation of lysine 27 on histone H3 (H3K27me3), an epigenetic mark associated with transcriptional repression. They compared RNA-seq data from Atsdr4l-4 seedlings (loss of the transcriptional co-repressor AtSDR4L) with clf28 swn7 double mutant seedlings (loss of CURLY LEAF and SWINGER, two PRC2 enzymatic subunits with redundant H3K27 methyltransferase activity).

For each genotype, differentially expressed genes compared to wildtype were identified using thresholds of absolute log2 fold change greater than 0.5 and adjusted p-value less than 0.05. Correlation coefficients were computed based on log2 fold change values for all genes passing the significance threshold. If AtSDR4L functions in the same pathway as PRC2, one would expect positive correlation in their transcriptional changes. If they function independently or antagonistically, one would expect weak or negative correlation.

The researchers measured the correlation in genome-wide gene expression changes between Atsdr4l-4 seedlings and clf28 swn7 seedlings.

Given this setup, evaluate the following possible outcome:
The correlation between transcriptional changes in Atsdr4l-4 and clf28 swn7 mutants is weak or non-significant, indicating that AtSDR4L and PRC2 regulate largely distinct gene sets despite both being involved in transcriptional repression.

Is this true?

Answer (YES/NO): NO